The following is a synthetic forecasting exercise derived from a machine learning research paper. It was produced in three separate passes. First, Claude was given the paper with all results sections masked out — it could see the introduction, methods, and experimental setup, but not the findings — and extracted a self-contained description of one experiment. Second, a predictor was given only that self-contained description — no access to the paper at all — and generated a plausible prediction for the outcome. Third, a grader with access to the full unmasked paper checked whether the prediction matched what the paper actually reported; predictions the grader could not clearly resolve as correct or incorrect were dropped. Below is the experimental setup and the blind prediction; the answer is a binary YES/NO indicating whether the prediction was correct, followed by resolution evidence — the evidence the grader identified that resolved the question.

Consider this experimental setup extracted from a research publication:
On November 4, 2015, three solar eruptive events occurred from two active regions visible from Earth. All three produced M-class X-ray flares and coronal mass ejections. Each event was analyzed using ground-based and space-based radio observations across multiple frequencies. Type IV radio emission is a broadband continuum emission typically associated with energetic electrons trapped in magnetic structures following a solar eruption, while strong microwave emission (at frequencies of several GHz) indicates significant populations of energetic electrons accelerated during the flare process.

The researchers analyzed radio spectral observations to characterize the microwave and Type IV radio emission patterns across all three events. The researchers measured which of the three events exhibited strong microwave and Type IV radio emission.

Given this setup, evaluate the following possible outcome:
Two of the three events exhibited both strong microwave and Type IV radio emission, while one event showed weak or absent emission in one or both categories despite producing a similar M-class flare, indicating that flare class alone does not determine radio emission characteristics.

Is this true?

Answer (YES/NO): NO